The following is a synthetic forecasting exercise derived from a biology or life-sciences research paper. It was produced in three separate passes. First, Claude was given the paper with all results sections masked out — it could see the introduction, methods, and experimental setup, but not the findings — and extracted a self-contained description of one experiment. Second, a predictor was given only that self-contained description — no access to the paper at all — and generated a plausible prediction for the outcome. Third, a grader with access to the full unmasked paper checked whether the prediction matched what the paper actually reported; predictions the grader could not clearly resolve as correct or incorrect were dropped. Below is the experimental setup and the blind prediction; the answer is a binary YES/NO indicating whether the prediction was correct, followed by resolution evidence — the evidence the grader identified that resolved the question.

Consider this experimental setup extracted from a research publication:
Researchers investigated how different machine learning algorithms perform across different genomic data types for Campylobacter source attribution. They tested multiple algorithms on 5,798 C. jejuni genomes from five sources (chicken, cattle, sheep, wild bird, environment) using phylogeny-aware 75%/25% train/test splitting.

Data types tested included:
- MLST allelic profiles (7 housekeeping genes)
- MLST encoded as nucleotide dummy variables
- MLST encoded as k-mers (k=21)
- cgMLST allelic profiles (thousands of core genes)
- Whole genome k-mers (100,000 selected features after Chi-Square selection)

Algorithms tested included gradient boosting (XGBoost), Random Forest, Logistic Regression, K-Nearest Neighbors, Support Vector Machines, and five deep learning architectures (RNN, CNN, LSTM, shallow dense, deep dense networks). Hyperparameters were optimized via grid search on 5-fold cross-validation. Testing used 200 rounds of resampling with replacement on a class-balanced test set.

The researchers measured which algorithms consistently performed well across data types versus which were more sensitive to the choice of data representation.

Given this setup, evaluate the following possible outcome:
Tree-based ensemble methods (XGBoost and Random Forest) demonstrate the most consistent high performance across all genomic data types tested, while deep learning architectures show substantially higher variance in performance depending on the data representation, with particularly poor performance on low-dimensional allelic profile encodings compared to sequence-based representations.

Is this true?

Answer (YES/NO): YES